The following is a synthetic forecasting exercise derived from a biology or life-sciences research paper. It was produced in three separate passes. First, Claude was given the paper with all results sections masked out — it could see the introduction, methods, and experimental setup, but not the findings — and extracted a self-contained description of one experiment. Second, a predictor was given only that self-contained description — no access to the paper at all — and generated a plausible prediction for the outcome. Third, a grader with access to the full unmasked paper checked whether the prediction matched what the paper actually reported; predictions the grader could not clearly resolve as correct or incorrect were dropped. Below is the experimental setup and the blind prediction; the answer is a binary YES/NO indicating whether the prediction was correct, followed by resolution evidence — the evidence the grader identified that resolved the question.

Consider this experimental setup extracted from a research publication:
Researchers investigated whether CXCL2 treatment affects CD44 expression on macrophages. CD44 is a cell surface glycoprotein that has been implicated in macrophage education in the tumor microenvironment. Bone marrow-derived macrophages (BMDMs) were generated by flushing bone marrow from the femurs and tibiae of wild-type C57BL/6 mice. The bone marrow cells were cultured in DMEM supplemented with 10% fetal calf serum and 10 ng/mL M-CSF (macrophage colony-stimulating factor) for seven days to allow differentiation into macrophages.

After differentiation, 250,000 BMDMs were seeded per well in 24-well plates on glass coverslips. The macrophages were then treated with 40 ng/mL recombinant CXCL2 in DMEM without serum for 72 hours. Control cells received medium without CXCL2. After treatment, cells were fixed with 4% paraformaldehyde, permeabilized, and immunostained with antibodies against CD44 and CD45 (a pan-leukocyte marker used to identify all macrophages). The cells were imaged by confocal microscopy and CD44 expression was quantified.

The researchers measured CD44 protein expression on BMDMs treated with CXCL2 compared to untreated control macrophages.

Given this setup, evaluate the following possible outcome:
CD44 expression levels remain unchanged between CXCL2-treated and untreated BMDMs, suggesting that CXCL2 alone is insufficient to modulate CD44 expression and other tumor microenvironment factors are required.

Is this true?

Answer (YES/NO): NO